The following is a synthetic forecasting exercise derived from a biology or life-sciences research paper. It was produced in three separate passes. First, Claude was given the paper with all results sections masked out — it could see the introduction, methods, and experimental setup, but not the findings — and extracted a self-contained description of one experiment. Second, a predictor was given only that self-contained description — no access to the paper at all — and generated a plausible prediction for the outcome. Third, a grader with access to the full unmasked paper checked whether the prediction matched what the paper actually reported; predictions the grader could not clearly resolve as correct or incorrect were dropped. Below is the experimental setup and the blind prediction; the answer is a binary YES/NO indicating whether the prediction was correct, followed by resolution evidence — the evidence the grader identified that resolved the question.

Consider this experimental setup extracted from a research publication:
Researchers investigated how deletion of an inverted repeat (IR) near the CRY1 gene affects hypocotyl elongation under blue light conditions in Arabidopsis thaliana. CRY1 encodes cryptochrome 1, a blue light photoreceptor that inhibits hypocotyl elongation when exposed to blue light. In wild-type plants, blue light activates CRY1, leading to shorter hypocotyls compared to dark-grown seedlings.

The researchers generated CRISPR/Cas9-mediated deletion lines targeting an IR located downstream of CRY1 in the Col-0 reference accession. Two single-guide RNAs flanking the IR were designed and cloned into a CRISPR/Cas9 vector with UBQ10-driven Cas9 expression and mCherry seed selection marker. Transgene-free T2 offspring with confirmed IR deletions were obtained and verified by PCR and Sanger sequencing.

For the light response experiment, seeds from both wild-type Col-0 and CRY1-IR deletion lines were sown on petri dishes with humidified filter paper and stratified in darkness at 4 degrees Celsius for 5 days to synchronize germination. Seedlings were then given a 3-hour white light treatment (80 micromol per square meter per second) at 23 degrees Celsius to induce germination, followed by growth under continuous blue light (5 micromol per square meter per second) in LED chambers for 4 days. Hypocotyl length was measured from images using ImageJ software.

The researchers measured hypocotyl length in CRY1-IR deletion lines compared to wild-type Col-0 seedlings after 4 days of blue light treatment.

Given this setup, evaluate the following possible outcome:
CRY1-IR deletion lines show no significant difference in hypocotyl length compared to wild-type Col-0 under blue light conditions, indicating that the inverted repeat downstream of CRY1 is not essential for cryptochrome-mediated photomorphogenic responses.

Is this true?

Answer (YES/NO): NO